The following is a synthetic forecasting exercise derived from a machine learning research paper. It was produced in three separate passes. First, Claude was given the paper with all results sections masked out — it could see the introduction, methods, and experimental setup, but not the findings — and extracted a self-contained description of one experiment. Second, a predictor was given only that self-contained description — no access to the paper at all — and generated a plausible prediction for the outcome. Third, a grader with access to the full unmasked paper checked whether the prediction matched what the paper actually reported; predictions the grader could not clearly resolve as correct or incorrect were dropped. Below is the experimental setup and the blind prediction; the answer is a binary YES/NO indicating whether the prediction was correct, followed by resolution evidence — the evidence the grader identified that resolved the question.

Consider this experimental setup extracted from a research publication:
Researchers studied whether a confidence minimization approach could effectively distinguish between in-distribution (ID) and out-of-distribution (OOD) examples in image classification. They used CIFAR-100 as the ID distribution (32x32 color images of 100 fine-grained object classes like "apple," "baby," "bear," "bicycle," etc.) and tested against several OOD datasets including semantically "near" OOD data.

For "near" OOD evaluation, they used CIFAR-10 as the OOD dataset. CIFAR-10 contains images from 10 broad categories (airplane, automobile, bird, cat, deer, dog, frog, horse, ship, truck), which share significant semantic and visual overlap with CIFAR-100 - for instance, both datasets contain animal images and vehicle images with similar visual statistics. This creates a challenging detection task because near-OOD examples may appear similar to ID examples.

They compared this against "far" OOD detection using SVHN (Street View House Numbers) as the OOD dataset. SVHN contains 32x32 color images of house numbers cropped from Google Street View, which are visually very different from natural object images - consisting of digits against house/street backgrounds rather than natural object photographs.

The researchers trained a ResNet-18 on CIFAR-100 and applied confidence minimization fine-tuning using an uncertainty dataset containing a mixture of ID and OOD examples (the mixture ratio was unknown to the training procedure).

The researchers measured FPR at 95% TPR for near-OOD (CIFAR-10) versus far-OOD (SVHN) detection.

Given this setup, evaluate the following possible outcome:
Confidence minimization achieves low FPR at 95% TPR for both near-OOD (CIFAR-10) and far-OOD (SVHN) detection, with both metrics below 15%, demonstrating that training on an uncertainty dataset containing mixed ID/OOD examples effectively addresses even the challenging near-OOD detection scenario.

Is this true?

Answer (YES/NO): NO